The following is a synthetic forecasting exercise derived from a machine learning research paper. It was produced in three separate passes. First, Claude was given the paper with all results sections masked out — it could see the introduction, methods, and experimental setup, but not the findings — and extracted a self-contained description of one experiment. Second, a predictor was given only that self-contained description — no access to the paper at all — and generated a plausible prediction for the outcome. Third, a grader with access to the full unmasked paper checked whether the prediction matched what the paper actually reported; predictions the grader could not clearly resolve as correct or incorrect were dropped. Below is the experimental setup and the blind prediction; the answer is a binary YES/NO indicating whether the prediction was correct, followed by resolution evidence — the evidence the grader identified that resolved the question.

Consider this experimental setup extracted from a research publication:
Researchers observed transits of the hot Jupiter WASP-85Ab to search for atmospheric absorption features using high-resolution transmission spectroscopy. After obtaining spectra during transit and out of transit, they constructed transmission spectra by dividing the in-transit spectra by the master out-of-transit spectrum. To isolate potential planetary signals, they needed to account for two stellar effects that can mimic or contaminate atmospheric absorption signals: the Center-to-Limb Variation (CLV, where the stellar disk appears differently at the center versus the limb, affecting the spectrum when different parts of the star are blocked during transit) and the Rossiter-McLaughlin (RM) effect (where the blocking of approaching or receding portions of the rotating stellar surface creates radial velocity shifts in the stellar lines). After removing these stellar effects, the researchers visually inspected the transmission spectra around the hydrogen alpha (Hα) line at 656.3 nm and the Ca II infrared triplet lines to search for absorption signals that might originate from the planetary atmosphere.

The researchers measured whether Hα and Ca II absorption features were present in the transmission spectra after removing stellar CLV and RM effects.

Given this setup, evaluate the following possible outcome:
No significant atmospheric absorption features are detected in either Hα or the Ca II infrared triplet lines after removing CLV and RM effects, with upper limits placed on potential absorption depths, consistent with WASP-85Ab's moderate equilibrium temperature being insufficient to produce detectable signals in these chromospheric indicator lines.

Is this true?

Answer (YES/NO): NO